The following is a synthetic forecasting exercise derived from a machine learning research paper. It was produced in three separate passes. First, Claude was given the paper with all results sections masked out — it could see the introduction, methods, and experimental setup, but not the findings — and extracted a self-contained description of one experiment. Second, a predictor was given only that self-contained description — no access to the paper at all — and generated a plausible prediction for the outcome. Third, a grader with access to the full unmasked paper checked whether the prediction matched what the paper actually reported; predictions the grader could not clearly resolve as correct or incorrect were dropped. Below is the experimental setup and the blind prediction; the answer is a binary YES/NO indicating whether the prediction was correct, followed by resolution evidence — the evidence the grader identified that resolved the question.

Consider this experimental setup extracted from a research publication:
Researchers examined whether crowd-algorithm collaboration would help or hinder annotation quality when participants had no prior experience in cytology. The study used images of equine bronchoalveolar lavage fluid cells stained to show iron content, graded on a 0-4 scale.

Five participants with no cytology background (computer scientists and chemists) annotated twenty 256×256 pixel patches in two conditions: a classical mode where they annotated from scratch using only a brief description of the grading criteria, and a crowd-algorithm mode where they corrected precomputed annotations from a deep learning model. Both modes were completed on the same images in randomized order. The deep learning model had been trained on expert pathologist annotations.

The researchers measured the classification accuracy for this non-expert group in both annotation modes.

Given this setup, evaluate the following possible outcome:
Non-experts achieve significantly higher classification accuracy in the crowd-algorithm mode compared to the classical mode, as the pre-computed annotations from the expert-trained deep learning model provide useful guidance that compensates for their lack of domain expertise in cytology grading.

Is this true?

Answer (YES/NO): YES